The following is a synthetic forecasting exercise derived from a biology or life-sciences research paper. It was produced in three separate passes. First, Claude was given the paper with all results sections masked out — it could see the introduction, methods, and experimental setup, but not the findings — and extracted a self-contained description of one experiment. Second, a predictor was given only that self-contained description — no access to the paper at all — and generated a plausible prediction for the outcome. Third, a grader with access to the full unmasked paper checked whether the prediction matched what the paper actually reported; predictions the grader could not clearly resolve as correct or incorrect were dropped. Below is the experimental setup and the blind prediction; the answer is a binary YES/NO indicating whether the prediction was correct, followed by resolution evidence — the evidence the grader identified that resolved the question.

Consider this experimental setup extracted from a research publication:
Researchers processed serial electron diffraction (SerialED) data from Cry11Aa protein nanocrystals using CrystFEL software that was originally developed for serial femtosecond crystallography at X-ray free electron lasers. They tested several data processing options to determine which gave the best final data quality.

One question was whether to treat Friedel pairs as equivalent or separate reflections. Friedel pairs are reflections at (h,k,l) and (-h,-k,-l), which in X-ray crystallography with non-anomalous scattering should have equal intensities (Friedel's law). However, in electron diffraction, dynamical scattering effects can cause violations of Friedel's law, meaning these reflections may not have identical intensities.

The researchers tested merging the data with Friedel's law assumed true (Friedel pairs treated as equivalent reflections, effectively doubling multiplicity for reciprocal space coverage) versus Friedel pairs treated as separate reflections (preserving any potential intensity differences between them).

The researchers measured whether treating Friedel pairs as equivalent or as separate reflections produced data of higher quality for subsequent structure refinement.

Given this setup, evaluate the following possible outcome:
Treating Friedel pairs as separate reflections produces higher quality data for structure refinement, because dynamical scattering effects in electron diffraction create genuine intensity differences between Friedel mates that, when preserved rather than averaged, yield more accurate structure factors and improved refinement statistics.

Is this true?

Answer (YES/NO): NO